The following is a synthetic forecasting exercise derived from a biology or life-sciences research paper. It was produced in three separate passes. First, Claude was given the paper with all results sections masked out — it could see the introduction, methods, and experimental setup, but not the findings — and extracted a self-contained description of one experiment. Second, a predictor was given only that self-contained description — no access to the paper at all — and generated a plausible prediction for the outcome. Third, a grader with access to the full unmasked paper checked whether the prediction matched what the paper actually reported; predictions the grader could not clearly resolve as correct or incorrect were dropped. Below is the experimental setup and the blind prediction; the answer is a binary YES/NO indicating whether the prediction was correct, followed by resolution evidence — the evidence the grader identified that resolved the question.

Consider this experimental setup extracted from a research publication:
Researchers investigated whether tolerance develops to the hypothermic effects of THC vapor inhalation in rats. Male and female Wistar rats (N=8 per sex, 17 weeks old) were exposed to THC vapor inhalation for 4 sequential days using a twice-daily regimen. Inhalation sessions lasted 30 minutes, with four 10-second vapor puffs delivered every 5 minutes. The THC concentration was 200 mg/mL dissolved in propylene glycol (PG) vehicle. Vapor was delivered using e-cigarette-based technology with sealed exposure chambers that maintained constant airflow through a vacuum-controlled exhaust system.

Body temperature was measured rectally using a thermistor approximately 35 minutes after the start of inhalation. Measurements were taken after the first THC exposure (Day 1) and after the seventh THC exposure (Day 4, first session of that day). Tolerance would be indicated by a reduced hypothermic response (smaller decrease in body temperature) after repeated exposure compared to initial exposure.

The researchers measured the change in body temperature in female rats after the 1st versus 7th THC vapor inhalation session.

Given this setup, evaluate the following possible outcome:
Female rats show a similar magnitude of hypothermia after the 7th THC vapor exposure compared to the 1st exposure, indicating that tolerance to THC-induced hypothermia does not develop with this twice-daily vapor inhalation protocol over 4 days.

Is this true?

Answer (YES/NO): NO